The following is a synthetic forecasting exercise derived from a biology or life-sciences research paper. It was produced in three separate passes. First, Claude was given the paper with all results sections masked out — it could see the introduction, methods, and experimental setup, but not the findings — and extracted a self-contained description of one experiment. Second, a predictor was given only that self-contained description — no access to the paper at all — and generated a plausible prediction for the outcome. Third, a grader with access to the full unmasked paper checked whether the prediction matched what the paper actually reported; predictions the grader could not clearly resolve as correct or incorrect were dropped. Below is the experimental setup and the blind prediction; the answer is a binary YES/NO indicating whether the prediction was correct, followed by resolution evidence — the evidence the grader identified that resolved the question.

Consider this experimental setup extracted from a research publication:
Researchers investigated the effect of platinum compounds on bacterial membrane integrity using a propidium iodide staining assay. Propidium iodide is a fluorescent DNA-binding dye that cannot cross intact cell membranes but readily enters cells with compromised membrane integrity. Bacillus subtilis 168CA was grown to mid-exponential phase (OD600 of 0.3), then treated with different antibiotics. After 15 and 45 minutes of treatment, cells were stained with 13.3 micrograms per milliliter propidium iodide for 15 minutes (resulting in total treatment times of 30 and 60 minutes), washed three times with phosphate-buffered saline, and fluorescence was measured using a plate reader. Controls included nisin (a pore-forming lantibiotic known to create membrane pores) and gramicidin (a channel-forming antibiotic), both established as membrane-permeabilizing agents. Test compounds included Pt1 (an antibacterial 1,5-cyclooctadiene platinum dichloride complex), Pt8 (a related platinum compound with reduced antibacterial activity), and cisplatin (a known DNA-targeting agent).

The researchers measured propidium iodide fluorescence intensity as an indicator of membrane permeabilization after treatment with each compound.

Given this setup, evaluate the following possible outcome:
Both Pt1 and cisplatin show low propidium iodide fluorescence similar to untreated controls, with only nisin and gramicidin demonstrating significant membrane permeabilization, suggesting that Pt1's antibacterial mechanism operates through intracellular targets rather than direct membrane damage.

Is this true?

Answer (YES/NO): NO